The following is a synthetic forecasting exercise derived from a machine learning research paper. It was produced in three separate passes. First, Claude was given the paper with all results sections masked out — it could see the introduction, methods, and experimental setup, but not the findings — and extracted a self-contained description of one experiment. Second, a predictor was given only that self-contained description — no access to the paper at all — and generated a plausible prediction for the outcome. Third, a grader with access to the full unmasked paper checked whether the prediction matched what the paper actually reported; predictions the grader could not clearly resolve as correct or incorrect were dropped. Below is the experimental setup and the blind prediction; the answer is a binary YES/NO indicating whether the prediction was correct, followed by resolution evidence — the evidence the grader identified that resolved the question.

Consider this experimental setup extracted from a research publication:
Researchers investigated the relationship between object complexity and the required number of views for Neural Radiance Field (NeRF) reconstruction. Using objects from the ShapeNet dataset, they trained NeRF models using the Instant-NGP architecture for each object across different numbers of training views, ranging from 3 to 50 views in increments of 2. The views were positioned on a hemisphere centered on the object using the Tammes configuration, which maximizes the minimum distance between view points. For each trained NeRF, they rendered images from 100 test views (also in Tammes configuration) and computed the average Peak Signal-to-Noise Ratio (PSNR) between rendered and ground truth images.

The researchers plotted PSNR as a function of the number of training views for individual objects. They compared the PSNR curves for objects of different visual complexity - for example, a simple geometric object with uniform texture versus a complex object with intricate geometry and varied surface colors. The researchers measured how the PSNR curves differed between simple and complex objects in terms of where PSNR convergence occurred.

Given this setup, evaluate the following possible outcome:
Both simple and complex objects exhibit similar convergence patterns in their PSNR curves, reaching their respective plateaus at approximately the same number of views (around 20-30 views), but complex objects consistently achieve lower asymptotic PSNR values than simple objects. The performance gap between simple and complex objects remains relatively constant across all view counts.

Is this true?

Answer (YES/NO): NO